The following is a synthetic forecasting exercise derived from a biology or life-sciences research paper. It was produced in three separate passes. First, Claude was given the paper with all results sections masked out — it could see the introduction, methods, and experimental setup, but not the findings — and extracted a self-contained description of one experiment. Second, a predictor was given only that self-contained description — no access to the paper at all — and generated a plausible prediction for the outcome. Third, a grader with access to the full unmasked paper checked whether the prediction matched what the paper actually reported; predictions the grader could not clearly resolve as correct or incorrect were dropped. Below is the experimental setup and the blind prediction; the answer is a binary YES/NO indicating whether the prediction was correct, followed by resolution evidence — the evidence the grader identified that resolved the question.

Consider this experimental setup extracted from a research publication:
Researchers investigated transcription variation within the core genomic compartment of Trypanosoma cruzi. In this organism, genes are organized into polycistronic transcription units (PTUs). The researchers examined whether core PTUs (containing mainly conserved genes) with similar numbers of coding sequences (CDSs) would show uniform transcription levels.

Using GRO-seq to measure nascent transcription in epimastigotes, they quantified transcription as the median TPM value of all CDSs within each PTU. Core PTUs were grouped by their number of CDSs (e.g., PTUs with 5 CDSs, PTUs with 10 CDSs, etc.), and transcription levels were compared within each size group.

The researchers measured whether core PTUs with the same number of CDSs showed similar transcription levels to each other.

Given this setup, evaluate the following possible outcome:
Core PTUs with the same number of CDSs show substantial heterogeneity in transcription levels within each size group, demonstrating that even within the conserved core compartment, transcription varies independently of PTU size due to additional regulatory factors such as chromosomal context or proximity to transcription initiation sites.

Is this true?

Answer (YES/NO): NO